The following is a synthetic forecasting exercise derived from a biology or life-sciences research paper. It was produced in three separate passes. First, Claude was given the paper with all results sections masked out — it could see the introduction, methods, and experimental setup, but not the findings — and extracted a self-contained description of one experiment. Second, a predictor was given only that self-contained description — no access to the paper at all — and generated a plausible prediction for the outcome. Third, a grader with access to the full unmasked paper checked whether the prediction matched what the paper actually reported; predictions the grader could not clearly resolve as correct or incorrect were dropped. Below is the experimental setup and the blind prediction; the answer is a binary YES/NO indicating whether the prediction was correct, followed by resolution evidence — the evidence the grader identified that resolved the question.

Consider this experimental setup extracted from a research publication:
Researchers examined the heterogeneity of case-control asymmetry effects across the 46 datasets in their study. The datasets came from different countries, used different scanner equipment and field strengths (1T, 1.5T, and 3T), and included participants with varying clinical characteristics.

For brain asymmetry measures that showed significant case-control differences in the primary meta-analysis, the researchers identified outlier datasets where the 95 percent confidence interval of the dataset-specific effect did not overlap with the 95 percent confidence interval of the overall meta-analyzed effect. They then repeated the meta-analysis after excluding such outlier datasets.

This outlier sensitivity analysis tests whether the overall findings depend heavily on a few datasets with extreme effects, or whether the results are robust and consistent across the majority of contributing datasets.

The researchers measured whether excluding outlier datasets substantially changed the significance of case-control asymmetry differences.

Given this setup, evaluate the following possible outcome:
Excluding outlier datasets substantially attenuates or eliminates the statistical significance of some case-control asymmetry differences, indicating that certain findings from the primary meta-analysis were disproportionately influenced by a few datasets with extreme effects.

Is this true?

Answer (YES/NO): NO